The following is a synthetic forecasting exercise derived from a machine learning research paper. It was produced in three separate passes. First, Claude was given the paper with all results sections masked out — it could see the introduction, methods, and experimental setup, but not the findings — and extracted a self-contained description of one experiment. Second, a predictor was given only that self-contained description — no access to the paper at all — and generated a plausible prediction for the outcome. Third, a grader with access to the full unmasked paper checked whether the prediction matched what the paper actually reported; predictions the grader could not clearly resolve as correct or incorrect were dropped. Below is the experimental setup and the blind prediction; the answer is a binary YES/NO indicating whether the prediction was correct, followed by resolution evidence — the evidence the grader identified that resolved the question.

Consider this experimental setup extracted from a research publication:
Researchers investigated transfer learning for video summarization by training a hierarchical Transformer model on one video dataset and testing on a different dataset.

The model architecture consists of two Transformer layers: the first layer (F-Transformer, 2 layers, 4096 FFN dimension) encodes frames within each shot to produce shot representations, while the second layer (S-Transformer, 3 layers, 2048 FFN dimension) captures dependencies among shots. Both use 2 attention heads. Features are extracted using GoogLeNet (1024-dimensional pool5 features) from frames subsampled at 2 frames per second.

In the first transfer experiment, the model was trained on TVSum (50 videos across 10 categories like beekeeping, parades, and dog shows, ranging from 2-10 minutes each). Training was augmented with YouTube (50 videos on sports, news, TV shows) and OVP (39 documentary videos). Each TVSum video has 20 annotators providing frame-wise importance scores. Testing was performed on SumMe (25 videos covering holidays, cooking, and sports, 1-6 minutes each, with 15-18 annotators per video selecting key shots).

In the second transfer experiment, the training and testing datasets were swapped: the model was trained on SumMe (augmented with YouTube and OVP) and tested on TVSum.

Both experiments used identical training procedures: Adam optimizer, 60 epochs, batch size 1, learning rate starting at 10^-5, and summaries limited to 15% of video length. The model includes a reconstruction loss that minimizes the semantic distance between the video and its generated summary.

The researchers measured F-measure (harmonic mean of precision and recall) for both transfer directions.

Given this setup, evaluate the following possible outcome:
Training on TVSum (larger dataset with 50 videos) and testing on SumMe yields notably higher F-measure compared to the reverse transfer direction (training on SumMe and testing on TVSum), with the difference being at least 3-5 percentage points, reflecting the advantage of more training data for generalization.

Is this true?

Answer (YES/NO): NO